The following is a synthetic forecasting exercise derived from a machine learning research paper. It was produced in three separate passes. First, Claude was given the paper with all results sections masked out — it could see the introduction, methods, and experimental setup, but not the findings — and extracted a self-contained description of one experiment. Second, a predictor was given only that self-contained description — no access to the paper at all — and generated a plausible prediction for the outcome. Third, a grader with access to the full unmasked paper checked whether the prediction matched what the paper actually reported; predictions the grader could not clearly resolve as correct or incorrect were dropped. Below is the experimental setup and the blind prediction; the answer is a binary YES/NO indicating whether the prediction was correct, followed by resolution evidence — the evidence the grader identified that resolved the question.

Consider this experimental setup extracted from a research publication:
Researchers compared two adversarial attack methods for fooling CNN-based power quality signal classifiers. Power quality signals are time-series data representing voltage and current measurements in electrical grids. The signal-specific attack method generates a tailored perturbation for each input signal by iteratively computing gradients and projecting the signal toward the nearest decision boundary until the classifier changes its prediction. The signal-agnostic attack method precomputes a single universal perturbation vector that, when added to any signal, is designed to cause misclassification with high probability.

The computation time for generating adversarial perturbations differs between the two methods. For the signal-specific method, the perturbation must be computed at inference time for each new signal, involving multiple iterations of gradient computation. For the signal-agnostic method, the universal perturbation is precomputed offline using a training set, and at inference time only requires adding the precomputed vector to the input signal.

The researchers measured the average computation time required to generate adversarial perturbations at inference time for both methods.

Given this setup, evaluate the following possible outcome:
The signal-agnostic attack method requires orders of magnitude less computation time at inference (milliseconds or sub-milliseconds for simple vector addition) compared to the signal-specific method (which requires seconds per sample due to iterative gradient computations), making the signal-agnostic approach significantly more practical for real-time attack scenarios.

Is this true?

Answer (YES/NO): NO